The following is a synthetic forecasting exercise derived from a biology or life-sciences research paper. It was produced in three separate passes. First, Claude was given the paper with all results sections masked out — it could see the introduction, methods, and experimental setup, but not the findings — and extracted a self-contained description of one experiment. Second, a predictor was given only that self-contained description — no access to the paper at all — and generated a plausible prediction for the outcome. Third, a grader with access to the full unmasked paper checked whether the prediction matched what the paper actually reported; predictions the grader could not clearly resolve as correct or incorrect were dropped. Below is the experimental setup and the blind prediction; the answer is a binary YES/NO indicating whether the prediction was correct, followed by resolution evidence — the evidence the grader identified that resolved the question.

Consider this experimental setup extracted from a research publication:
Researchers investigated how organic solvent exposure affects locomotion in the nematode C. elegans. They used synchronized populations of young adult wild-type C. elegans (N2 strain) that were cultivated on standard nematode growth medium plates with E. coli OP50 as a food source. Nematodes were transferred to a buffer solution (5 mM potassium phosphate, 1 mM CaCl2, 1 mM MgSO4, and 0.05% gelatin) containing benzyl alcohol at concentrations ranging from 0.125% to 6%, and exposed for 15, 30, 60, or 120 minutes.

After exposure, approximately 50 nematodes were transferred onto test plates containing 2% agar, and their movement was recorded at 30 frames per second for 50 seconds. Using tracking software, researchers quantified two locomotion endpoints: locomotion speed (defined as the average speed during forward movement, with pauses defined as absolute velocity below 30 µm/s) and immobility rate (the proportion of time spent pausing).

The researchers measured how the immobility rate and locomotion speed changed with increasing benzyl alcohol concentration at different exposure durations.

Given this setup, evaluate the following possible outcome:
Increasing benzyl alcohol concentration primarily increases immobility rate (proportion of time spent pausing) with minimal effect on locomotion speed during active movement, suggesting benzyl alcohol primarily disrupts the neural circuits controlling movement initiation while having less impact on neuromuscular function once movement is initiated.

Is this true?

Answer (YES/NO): NO